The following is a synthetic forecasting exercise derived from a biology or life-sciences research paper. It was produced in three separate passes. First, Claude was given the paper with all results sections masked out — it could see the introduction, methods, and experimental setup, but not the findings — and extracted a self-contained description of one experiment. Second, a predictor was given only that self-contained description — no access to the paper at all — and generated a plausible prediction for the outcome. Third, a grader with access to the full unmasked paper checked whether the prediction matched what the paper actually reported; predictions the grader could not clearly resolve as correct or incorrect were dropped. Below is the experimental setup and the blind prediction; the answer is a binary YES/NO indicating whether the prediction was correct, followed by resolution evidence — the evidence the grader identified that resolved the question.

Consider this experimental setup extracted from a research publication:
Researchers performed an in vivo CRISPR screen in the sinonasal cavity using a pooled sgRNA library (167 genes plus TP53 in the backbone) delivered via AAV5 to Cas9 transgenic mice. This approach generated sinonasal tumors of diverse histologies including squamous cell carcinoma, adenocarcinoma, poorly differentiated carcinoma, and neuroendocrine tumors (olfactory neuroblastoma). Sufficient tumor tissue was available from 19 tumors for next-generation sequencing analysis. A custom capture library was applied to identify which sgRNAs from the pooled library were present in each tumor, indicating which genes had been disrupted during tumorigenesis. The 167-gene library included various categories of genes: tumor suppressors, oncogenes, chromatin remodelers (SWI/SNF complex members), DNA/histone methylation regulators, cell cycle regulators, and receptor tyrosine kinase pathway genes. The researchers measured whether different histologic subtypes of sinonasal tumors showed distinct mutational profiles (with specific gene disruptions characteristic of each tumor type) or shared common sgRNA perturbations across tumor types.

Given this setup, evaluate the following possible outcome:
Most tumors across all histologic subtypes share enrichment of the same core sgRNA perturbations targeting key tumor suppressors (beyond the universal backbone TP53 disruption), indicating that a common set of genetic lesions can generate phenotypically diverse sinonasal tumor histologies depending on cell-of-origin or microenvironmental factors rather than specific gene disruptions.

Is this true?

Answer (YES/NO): YES